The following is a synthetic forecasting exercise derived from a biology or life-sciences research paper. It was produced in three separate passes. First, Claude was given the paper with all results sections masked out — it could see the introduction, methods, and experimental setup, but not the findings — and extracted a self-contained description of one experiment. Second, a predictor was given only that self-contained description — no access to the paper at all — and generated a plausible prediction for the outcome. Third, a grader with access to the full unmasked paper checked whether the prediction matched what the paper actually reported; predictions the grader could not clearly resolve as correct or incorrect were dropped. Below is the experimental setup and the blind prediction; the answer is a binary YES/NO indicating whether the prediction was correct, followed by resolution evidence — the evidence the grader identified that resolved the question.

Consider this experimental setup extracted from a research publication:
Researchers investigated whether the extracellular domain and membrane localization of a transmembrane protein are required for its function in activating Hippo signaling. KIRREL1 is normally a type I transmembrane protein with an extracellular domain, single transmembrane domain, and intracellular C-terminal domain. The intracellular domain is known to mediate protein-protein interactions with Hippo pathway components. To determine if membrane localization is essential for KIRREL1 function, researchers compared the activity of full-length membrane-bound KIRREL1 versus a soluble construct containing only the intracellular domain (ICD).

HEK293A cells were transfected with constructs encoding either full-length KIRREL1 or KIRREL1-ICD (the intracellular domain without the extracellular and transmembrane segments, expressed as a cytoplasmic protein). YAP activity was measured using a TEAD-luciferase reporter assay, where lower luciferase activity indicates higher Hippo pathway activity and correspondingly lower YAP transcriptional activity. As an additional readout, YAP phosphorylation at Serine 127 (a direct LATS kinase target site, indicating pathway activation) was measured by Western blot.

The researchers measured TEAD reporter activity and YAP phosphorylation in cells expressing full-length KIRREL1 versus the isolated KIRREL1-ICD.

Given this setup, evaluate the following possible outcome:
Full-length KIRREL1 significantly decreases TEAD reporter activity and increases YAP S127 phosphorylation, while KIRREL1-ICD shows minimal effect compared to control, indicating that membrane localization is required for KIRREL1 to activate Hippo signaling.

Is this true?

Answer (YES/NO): YES